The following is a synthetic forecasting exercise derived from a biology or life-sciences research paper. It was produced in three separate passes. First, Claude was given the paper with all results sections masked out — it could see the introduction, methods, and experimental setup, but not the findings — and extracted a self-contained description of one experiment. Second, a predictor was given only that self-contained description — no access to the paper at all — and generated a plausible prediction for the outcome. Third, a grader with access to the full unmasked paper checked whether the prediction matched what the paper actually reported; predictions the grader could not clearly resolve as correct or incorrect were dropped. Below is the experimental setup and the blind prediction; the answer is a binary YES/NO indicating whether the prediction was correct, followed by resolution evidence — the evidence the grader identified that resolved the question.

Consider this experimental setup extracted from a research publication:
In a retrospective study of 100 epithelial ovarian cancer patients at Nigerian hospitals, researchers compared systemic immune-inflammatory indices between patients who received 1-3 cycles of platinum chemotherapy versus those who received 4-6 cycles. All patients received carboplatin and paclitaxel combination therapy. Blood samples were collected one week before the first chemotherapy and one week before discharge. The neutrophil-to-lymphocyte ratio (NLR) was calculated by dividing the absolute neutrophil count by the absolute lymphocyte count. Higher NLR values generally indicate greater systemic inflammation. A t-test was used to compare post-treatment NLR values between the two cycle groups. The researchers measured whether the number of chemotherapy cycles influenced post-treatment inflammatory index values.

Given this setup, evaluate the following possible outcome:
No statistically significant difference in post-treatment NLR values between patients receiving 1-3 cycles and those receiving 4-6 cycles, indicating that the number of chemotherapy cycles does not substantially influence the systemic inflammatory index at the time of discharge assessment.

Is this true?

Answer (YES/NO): YES